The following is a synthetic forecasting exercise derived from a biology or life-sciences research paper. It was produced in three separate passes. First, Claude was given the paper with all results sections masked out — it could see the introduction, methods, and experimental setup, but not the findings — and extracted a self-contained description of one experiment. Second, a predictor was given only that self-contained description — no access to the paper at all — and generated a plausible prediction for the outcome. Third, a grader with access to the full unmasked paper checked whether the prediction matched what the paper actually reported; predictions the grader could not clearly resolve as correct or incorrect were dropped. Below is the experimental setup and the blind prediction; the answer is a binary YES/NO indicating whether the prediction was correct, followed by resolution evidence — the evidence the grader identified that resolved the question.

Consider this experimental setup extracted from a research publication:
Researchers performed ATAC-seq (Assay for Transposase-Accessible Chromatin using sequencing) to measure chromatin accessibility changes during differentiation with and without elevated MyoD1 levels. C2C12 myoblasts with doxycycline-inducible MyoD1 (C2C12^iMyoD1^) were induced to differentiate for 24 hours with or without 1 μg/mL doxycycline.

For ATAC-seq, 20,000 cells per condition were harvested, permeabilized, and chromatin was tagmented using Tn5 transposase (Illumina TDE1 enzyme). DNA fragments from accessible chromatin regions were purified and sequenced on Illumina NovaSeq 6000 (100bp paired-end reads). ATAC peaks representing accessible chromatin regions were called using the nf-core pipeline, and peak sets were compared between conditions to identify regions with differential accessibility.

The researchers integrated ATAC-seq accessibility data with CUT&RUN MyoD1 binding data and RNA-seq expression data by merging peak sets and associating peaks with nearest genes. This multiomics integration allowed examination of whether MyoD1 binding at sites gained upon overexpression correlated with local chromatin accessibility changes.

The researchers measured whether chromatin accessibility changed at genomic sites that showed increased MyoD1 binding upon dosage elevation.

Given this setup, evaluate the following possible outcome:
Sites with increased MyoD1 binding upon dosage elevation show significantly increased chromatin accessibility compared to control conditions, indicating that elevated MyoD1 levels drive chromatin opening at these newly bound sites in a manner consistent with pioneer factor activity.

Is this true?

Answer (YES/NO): NO